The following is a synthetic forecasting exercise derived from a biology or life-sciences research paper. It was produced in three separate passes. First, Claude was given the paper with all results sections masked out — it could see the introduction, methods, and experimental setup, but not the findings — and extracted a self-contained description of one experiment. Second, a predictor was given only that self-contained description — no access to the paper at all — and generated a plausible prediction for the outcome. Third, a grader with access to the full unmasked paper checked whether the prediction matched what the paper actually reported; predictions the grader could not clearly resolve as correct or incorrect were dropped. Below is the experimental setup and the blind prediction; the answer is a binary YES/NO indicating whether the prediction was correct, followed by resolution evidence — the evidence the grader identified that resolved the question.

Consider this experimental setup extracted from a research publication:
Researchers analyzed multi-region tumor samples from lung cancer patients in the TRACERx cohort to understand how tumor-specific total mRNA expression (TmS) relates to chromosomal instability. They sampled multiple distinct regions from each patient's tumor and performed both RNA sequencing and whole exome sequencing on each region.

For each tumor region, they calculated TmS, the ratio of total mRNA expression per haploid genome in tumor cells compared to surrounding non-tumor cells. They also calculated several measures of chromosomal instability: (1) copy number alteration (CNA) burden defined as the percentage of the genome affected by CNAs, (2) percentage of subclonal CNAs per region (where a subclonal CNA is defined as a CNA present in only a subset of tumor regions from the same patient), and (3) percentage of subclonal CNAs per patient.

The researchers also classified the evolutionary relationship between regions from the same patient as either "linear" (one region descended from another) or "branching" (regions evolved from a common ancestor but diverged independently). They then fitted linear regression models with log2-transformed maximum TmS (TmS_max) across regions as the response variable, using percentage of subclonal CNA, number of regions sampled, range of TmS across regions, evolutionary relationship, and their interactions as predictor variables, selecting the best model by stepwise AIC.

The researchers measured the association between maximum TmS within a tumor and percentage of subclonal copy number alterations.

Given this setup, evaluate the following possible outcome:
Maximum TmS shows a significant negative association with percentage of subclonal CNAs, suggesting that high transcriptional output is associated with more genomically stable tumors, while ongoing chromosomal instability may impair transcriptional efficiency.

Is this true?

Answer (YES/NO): NO